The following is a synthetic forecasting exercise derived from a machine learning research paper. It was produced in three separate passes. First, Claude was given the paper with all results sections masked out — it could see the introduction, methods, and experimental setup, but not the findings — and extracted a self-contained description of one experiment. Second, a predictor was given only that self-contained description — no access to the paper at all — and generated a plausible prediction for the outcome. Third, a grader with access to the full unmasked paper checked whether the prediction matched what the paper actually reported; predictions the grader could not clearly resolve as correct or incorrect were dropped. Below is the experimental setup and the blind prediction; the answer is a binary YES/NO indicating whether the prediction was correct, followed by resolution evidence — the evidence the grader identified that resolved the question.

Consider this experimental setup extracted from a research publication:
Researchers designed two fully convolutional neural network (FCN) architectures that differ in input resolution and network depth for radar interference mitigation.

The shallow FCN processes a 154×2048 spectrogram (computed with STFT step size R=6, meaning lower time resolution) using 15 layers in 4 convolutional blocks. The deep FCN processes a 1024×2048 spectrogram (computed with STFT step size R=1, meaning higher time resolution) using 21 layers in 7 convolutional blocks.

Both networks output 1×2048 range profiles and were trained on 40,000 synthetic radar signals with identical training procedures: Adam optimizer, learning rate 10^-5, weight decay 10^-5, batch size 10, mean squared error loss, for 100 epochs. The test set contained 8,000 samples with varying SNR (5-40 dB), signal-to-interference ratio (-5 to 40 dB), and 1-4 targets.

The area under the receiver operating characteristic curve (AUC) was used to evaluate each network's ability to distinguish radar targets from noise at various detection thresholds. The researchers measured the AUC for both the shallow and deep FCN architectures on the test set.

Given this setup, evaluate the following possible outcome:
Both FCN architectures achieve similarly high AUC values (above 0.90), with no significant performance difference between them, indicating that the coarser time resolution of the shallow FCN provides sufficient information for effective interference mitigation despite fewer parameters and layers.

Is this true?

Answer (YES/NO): NO